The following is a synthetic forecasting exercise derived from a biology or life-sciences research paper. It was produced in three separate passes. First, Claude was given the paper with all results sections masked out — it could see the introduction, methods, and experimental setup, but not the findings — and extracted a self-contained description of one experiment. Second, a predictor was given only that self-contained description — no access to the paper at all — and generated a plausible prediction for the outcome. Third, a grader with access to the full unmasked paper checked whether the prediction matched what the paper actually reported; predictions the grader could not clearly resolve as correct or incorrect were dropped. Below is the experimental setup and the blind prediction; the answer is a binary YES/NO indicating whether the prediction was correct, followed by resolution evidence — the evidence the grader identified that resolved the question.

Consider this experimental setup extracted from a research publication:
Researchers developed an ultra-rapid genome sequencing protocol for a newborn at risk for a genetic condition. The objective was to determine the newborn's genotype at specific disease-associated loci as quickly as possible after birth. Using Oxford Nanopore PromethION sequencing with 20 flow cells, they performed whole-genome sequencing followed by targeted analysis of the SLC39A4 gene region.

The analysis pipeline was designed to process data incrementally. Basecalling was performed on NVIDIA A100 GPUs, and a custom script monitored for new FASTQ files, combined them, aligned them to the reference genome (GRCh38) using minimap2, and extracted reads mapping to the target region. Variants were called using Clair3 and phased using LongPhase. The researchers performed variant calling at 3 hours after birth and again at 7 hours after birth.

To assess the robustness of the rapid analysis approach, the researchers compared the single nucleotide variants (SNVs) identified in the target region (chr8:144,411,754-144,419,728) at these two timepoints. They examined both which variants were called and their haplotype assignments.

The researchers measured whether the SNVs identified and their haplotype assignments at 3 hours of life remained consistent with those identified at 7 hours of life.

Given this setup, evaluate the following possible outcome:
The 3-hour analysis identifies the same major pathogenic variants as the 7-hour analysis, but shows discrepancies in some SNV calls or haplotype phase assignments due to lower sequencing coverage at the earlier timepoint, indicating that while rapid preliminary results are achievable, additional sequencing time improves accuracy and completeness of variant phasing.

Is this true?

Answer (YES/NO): YES